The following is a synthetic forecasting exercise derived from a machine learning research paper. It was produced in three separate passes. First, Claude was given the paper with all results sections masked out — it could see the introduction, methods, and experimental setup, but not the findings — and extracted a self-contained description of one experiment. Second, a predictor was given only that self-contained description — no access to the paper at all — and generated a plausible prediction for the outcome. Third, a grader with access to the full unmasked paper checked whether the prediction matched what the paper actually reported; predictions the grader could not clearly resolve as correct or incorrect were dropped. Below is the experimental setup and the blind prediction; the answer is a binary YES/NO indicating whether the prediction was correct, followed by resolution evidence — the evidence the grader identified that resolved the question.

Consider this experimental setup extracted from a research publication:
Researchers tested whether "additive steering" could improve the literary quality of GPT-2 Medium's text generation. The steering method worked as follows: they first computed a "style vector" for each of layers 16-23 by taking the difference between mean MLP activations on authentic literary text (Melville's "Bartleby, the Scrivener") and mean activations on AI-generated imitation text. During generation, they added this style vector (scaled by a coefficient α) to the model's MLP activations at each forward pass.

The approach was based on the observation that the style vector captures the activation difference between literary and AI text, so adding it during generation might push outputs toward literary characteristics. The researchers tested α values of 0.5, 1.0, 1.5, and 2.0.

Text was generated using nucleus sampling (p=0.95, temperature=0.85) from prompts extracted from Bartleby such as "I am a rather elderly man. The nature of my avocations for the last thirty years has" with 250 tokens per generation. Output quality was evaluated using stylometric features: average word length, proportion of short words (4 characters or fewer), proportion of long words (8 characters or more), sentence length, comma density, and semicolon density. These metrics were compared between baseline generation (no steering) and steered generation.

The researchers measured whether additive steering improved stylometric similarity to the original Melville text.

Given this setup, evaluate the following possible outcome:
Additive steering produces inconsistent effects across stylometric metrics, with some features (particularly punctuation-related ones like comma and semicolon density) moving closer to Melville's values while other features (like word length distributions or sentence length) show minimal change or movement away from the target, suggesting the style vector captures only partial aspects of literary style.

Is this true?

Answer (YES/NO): NO